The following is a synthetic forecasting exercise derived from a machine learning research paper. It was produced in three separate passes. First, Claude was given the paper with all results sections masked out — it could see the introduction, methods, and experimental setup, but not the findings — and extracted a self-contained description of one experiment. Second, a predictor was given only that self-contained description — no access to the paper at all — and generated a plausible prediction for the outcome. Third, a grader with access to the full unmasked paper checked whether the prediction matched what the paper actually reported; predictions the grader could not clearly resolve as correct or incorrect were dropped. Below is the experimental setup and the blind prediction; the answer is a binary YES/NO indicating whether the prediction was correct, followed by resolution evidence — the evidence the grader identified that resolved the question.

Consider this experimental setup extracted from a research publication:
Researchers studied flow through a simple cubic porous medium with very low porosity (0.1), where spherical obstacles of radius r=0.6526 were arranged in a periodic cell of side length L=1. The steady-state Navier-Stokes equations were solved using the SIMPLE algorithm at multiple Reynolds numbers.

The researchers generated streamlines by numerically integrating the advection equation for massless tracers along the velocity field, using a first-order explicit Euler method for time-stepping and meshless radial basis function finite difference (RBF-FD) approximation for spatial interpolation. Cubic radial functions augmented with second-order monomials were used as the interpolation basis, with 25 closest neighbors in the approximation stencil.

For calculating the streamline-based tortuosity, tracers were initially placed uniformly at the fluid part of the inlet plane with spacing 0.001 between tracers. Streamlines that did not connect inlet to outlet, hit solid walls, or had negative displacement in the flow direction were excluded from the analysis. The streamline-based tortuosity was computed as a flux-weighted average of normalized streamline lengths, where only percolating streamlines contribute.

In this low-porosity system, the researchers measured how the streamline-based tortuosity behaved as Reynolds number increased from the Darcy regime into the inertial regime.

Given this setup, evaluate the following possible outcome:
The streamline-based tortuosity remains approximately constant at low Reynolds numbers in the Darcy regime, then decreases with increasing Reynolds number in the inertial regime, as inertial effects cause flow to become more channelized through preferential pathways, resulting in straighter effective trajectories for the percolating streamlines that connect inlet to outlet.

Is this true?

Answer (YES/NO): YES